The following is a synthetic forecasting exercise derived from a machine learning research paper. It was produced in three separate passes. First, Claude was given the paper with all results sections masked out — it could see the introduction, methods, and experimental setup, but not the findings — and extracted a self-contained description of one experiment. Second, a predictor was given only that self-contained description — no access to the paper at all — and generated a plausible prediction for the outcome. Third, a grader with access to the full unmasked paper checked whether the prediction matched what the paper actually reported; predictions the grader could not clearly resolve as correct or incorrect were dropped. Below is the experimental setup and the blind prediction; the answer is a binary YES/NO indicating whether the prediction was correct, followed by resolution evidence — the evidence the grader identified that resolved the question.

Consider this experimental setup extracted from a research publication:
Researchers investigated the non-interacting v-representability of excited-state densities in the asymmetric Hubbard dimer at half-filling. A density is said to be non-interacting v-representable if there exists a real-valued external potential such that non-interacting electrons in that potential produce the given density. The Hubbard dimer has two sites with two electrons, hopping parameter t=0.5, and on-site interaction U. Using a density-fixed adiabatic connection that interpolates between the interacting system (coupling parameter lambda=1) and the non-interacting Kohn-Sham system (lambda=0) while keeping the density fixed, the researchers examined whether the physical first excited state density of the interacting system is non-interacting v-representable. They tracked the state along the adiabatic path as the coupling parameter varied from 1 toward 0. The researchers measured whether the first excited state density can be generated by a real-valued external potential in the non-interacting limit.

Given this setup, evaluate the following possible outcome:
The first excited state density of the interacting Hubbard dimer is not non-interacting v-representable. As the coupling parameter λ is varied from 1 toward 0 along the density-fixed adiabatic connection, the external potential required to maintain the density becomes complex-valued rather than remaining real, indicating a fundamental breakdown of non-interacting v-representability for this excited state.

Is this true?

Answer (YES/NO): YES